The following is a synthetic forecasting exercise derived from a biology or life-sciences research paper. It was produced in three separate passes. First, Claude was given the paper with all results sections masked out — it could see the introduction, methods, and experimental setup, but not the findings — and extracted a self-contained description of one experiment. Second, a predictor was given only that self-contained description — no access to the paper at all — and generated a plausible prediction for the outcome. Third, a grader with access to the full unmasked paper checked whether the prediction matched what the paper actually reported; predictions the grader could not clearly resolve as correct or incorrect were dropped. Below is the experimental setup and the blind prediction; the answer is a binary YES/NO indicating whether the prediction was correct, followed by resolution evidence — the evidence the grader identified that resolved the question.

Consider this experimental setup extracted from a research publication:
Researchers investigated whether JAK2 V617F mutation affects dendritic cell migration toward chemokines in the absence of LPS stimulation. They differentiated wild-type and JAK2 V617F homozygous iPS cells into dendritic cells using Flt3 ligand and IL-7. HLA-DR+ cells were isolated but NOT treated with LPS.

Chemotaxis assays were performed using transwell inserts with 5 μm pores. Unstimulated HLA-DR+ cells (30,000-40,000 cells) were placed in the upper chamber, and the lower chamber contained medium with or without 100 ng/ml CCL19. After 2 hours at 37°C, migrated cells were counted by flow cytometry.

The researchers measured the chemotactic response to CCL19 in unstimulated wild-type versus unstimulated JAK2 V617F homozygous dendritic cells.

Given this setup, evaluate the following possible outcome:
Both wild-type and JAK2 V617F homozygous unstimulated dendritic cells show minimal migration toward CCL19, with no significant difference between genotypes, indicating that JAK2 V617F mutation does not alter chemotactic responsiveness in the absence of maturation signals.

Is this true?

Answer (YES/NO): NO